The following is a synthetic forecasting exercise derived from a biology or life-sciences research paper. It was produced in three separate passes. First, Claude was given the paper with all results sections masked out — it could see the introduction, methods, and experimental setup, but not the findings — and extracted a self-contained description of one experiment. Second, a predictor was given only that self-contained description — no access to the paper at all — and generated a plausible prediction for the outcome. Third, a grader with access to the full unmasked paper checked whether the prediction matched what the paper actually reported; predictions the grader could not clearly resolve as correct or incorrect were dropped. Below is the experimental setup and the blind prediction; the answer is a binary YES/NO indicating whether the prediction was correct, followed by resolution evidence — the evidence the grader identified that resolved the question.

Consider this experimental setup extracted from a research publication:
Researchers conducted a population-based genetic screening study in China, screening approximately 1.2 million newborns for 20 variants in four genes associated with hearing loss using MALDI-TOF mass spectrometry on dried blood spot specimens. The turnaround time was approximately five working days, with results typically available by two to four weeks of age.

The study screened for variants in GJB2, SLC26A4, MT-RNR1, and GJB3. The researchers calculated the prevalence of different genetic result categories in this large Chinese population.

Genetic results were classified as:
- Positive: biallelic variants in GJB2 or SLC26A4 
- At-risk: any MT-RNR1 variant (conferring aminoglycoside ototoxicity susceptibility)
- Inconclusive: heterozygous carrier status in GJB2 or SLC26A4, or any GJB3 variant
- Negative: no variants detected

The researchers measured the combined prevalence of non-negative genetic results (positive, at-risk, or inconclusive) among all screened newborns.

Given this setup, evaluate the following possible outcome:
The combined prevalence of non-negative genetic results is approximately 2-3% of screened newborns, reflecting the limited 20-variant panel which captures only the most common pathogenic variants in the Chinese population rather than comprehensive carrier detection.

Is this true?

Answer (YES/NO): NO